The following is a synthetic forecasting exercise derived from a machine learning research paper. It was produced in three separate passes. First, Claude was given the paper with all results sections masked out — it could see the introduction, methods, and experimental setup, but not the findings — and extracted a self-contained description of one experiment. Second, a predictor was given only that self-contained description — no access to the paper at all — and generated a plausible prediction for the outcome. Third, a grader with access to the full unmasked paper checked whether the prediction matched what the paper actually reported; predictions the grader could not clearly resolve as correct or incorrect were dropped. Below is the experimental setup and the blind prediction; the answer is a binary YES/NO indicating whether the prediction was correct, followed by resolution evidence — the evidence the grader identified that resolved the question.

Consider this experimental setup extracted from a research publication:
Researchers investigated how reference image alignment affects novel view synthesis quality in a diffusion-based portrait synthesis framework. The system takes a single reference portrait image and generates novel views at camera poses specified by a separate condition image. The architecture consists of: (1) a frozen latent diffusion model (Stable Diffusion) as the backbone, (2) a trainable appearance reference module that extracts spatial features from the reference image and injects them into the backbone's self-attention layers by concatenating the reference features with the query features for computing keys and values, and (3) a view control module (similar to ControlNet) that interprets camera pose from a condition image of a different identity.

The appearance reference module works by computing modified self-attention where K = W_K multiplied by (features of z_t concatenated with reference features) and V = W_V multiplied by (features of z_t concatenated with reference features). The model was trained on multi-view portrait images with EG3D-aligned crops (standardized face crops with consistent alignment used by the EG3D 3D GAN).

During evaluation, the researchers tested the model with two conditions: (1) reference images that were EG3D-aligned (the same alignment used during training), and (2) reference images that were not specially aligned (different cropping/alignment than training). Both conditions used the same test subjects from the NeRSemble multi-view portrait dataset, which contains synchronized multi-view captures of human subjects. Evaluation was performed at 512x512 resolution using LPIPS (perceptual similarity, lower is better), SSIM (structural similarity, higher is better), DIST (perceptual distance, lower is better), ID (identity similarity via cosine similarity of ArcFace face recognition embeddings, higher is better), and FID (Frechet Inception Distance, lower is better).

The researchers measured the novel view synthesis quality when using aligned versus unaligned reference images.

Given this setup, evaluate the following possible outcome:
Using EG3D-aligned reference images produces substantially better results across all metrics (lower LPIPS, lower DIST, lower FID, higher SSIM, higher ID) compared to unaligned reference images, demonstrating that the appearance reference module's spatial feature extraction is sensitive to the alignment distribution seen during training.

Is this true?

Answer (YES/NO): NO